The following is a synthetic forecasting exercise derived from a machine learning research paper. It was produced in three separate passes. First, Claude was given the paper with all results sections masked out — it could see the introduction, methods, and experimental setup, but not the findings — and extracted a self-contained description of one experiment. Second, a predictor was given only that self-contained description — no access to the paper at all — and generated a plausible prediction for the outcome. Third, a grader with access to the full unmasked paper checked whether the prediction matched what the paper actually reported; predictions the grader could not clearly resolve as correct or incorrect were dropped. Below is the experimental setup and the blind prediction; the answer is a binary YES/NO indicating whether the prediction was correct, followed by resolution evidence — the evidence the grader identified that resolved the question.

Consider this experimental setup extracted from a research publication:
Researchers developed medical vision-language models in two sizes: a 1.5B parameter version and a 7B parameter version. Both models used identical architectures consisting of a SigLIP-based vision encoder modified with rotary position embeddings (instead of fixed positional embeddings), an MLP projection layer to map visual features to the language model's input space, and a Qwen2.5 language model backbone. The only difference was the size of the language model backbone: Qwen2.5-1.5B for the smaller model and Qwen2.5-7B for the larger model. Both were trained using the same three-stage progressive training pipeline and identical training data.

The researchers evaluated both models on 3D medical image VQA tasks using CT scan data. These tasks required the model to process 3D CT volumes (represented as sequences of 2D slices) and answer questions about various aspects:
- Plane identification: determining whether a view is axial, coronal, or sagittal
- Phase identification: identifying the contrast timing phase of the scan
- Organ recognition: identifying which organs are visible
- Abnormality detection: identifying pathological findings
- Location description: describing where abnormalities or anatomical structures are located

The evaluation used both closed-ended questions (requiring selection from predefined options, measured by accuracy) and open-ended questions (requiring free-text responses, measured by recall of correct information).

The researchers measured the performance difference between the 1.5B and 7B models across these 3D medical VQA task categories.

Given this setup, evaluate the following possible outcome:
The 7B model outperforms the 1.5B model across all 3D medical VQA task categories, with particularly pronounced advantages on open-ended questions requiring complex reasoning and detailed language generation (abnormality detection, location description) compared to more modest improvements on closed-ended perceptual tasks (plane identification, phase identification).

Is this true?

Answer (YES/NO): NO